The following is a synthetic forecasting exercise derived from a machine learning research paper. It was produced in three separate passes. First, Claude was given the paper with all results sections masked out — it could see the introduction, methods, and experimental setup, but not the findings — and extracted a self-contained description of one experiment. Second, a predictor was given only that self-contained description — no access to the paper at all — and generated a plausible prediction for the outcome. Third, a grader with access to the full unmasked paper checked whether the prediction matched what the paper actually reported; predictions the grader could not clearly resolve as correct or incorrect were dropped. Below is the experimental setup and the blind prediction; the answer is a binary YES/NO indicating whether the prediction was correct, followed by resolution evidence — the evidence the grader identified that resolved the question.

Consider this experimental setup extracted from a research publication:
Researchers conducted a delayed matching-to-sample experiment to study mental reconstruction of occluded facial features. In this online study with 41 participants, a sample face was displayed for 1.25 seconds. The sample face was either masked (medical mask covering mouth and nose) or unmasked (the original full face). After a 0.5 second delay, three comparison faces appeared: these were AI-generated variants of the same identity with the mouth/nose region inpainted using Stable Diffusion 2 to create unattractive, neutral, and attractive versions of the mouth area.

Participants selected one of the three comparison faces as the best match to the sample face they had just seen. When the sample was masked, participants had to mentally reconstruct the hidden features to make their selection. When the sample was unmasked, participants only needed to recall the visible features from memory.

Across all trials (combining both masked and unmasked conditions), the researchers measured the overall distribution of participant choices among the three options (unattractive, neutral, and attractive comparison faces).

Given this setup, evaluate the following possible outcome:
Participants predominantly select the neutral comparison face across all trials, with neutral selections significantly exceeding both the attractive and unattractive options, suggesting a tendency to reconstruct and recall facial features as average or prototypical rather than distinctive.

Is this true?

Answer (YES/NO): NO